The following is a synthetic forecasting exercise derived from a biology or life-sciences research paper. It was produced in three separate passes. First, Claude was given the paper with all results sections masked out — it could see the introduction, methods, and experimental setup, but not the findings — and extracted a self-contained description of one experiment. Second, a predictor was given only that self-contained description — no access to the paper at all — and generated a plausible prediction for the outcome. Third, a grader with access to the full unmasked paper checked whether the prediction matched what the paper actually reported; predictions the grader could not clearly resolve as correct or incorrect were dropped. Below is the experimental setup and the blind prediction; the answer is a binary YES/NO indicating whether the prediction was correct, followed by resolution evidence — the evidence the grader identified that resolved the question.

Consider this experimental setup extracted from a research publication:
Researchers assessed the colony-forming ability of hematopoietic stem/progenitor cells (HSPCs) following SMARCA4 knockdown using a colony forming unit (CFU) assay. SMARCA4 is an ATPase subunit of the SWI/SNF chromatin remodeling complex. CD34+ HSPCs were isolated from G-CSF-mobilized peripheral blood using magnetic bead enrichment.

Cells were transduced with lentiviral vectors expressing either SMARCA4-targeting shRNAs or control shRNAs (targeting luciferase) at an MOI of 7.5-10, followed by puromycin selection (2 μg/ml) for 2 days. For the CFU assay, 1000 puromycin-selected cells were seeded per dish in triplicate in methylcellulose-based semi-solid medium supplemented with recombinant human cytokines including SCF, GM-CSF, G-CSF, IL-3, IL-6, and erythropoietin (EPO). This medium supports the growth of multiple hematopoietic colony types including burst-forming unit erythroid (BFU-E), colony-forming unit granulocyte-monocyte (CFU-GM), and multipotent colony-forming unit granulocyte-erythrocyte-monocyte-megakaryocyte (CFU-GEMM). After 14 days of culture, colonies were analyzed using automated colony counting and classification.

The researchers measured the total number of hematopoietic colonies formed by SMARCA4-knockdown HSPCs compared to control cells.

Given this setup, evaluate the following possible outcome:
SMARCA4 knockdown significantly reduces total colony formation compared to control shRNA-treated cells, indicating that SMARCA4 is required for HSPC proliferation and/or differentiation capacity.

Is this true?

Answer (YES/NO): YES